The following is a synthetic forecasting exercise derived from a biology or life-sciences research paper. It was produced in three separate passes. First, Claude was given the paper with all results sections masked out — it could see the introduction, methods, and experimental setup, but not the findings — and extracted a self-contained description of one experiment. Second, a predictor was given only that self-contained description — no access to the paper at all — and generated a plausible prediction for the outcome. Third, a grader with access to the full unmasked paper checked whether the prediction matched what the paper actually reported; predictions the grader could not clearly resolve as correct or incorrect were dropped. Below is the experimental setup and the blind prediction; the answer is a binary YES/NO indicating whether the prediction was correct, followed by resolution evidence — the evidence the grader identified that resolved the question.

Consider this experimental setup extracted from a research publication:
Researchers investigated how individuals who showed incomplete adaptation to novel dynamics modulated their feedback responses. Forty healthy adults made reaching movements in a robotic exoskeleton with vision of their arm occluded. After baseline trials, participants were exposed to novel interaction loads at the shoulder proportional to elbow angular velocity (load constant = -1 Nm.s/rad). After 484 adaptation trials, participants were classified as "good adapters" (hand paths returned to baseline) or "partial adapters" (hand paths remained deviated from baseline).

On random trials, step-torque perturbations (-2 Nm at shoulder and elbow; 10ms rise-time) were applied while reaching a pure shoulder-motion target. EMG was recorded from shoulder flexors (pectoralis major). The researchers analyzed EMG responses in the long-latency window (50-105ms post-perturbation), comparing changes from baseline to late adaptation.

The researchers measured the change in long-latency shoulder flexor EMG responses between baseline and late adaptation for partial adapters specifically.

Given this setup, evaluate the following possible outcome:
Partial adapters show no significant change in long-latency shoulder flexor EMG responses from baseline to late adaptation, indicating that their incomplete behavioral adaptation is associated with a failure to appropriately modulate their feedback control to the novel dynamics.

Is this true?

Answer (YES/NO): NO